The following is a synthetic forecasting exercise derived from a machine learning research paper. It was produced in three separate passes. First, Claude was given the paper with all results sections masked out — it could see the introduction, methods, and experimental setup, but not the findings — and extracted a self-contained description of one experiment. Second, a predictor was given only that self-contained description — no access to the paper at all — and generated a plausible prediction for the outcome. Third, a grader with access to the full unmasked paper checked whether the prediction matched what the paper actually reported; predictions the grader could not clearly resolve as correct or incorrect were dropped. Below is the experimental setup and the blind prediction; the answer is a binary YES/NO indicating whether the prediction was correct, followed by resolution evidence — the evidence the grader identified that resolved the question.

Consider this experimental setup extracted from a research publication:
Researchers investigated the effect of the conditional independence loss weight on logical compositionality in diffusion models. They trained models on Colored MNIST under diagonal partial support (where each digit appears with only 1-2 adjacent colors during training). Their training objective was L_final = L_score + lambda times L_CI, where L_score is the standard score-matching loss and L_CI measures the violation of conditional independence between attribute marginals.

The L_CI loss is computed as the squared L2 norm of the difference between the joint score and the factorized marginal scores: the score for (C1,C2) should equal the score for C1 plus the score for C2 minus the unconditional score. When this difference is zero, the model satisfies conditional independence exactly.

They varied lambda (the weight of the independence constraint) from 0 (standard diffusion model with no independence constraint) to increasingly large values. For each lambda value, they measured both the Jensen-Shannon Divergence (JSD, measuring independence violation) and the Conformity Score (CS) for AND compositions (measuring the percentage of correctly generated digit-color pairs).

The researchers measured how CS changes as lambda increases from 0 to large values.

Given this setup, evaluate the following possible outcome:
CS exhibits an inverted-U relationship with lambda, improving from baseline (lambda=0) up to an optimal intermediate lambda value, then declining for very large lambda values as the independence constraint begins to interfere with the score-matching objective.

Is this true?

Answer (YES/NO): YES